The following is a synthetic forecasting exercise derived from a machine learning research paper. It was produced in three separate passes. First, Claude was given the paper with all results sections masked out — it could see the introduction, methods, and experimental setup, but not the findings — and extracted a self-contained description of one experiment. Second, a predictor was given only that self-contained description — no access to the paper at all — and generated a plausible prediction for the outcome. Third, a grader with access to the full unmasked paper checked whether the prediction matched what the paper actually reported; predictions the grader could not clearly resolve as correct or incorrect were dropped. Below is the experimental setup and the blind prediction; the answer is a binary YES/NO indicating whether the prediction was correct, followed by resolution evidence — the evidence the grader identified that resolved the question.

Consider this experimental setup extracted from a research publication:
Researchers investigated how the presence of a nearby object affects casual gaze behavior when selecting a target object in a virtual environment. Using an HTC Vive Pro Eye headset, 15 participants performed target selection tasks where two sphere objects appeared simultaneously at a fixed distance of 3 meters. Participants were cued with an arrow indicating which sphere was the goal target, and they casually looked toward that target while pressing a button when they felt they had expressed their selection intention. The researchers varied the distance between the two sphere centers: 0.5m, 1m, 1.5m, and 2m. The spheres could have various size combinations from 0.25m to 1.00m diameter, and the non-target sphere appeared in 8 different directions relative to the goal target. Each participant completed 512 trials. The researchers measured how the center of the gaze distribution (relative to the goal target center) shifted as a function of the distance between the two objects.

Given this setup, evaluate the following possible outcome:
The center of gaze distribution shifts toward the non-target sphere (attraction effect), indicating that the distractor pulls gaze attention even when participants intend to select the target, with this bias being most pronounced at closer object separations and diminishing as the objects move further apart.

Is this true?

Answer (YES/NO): NO